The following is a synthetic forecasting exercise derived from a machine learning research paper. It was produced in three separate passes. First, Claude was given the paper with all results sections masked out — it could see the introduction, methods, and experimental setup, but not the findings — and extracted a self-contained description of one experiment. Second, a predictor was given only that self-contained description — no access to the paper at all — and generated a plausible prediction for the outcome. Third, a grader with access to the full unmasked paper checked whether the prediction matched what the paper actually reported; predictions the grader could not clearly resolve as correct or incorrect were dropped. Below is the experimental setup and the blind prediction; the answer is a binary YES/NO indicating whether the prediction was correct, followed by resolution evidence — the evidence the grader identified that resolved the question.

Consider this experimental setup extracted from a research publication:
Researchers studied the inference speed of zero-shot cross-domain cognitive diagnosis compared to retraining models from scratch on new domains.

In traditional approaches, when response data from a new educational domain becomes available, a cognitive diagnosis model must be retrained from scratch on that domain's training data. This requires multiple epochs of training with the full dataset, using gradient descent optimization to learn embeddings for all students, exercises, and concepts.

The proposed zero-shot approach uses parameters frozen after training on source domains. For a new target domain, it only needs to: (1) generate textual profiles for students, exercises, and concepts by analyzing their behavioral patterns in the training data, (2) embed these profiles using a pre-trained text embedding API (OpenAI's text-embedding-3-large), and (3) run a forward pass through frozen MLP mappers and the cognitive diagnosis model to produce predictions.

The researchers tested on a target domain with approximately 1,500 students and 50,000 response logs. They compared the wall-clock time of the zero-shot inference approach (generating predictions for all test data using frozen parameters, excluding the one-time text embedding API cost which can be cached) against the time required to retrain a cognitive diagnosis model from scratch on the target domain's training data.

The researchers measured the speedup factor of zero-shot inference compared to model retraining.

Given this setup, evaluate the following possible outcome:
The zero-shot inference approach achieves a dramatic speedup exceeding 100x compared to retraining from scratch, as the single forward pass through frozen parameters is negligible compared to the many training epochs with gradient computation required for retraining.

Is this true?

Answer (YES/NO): YES